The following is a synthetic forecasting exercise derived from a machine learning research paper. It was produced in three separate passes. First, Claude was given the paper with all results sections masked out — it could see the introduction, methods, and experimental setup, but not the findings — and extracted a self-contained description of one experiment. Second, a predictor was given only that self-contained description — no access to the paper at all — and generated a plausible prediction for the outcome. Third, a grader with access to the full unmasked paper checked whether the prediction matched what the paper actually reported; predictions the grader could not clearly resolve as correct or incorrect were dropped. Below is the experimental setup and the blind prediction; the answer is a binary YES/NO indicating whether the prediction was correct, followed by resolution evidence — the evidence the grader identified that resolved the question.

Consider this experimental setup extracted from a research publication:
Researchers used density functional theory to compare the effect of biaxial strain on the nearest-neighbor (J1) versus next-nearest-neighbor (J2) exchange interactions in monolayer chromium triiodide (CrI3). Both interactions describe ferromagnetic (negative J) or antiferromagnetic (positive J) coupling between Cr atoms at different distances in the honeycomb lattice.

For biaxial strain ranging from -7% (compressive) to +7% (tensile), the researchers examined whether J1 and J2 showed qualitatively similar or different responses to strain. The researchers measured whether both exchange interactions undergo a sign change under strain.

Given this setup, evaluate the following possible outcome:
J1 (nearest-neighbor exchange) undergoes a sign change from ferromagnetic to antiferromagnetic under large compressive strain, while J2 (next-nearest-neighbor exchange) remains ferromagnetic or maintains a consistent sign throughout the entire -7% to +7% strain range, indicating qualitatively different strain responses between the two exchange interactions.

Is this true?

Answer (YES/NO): YES